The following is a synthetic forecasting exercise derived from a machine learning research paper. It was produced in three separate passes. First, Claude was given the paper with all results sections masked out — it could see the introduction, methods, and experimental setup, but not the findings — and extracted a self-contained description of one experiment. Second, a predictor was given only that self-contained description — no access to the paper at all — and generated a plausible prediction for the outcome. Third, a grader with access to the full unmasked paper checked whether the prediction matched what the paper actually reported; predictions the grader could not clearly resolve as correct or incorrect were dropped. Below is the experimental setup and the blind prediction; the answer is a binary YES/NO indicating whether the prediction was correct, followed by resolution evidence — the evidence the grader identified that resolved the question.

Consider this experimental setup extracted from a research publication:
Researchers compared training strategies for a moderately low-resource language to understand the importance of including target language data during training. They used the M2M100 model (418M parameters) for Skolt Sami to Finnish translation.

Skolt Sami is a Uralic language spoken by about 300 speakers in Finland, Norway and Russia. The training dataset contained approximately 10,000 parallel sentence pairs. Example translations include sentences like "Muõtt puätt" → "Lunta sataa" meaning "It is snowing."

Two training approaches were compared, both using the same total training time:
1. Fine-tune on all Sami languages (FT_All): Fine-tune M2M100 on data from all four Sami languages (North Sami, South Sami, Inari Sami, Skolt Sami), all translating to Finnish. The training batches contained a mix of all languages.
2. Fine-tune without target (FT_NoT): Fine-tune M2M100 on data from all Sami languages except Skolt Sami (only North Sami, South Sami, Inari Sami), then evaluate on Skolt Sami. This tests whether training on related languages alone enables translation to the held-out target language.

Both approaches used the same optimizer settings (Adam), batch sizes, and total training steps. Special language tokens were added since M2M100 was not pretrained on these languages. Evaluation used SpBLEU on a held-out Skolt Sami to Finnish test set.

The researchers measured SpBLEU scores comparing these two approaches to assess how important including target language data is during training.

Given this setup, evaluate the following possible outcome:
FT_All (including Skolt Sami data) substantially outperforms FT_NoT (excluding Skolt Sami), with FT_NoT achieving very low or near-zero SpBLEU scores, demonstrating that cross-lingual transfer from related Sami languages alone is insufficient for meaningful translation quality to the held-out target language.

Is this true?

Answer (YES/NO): NO